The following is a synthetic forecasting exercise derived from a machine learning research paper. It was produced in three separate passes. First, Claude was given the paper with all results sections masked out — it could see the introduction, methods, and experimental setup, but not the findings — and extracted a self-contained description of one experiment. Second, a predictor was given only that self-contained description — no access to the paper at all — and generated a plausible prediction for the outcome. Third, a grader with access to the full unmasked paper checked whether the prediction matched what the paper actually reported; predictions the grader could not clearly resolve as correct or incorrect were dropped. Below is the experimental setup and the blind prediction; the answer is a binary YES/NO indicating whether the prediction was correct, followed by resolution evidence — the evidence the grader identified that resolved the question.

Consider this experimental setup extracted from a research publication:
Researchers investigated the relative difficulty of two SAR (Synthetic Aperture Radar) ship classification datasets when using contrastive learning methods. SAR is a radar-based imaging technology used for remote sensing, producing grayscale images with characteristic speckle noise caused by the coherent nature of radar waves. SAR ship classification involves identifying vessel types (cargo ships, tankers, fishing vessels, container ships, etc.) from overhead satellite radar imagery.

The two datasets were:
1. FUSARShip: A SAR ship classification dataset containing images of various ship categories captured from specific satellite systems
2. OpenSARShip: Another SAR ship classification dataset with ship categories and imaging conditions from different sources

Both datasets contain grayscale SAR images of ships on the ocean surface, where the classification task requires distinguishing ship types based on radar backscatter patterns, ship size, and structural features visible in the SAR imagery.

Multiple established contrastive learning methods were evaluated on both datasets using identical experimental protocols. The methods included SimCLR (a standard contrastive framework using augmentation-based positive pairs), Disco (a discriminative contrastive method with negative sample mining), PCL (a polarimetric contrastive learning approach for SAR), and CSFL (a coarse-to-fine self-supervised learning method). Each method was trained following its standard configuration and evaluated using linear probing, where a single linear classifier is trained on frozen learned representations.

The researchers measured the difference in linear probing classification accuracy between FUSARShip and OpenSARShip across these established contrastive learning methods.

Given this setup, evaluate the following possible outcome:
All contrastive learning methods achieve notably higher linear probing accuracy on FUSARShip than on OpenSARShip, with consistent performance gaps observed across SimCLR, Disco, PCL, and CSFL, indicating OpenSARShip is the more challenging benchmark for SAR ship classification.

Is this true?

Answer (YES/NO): YES